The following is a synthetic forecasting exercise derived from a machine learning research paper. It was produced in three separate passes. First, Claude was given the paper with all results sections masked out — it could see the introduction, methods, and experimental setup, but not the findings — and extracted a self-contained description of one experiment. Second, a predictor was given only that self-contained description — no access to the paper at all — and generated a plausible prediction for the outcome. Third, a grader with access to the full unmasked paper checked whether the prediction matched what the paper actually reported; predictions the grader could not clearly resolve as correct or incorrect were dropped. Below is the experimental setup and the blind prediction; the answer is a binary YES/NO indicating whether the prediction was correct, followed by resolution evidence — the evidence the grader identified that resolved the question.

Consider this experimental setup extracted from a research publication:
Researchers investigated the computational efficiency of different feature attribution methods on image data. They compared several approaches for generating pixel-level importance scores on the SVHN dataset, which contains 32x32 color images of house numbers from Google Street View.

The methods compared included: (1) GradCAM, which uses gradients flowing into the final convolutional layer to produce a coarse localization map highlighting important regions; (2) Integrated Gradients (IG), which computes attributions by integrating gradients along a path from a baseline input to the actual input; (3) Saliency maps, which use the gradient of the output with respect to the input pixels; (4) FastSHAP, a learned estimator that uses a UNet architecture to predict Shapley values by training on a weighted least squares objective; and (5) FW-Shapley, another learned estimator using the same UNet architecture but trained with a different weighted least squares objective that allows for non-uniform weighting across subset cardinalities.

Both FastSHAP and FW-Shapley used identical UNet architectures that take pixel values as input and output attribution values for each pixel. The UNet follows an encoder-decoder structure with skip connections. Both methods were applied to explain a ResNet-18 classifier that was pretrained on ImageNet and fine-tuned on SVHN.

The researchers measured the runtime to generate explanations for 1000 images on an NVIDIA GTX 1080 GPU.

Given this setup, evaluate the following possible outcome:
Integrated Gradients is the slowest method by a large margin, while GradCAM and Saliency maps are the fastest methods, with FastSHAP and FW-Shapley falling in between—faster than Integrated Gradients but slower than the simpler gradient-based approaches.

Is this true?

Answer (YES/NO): NO